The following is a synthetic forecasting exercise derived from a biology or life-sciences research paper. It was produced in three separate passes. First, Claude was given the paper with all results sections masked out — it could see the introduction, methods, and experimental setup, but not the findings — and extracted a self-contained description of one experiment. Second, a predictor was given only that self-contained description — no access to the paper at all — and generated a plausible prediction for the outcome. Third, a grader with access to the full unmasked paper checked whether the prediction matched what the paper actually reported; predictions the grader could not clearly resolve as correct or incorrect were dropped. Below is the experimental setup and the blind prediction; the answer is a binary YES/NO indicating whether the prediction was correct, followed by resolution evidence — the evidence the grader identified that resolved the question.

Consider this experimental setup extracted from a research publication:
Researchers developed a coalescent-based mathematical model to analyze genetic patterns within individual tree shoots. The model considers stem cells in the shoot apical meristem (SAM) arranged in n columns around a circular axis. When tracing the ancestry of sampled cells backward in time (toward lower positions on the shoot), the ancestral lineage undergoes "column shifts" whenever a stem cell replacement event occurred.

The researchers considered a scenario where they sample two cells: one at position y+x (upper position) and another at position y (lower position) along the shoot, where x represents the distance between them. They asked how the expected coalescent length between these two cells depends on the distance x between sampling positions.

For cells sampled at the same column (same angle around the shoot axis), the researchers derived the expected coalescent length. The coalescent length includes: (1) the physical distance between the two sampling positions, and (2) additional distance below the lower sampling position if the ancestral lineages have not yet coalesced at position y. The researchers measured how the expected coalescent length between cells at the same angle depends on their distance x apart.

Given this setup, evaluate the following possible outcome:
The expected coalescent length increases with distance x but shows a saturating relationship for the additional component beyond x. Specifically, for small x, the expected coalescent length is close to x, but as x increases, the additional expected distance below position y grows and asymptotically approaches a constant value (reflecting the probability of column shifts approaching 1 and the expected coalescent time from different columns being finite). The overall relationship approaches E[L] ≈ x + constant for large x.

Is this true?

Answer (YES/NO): YES